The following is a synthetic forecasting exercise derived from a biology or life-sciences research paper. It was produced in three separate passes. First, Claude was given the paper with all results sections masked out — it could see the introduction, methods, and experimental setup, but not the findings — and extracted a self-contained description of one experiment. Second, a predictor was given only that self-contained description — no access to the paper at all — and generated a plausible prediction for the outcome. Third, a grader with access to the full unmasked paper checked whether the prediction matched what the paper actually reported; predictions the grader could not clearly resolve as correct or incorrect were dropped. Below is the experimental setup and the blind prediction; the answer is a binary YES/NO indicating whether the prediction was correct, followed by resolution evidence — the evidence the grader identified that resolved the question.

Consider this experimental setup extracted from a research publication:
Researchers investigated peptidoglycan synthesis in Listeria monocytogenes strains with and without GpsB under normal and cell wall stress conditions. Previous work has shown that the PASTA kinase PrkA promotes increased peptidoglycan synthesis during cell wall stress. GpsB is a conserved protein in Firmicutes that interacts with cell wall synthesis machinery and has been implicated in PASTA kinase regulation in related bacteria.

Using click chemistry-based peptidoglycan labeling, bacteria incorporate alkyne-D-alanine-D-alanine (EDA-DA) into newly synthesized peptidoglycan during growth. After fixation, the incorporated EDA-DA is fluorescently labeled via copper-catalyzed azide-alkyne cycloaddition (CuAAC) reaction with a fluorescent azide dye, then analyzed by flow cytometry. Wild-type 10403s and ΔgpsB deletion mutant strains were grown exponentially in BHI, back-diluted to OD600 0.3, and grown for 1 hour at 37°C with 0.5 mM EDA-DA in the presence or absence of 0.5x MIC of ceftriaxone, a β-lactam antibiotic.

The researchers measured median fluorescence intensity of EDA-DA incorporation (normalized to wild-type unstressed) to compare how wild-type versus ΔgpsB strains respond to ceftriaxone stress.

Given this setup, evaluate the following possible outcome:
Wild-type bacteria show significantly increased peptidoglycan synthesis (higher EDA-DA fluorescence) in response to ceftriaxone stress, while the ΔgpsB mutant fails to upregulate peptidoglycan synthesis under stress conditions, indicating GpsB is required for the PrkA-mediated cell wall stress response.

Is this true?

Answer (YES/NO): NO